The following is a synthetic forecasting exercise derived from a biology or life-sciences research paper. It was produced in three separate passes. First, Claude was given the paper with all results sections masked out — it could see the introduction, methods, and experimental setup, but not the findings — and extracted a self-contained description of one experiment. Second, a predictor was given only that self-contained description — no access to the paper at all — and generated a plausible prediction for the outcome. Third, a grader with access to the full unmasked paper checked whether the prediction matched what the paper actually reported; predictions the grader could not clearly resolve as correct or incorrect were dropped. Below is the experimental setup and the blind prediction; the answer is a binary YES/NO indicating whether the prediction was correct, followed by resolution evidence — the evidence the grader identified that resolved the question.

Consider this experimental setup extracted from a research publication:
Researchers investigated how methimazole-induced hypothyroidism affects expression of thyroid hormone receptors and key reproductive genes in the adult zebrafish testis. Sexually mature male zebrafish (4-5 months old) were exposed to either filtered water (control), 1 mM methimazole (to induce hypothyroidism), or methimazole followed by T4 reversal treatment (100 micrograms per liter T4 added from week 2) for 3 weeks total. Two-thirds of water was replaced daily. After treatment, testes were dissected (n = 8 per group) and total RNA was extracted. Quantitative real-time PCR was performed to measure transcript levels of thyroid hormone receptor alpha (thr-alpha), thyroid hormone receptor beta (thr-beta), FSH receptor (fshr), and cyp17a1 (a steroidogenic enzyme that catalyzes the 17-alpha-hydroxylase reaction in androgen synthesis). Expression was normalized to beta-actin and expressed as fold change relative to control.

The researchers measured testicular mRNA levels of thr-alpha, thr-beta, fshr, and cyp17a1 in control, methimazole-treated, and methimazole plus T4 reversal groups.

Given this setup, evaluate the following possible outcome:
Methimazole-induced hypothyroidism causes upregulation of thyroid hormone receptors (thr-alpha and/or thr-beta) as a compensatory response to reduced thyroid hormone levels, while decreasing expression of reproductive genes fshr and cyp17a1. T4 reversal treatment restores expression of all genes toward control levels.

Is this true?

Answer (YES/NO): NO